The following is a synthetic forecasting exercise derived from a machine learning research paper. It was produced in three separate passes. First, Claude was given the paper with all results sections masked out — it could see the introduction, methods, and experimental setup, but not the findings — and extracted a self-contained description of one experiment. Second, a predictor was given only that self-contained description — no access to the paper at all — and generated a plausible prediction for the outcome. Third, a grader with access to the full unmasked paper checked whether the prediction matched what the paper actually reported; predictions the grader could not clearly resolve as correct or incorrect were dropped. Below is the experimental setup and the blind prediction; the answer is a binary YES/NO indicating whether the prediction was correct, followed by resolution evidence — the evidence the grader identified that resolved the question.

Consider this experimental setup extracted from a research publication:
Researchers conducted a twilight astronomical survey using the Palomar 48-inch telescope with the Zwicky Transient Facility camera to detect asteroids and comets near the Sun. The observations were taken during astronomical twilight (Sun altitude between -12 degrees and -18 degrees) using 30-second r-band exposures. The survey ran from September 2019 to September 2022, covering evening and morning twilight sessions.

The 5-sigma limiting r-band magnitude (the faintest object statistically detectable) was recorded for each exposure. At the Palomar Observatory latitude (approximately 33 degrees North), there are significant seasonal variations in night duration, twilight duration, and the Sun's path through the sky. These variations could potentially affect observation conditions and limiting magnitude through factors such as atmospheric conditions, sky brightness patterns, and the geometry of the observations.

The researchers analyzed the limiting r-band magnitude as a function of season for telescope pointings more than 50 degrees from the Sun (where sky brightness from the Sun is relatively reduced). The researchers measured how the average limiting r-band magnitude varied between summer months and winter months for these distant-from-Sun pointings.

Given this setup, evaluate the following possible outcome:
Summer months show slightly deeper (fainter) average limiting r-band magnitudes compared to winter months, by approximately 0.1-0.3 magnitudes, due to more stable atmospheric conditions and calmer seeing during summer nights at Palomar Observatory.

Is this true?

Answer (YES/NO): NO